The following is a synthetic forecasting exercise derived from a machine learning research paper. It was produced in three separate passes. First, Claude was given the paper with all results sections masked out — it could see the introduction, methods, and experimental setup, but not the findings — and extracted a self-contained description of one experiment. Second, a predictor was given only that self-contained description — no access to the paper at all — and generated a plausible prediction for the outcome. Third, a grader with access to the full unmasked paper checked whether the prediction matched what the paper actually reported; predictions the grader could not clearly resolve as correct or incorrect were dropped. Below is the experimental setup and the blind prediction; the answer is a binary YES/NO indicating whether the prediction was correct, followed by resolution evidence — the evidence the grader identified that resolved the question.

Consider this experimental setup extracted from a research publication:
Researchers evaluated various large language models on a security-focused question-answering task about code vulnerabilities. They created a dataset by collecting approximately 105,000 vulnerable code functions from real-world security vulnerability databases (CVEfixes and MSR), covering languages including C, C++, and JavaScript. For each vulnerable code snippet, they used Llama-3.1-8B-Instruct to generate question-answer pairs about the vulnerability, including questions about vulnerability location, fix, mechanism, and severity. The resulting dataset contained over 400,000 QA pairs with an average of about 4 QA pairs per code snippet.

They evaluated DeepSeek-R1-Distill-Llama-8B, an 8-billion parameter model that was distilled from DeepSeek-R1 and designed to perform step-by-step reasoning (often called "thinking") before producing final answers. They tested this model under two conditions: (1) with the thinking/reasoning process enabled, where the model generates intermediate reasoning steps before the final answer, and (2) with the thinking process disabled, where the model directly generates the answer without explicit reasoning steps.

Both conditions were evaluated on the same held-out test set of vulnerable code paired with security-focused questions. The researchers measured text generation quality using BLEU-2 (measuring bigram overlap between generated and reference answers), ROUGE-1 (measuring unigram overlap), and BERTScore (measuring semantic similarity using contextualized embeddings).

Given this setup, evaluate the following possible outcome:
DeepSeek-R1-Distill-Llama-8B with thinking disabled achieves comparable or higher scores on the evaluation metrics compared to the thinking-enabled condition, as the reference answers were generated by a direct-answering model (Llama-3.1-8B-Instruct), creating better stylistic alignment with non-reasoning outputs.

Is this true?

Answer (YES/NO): YES